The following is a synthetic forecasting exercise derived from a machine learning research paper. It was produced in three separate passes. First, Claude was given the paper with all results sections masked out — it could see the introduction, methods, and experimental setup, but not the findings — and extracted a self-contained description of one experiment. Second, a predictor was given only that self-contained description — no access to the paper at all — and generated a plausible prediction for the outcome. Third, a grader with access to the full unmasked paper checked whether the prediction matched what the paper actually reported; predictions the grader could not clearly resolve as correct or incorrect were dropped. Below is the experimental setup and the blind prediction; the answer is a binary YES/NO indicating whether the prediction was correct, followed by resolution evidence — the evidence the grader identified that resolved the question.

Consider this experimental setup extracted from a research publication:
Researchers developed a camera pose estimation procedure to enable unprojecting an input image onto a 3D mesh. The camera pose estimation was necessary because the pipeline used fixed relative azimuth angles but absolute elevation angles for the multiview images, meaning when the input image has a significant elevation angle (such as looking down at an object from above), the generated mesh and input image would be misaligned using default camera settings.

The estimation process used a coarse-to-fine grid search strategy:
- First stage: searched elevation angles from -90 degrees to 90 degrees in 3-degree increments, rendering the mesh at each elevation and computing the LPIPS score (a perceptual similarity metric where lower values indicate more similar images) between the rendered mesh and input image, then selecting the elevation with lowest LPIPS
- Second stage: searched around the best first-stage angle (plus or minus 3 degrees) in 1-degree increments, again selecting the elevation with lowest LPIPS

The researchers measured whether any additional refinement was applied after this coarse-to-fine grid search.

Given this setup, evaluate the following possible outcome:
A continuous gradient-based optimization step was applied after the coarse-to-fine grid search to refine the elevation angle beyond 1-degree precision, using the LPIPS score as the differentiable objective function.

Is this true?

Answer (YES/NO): NO